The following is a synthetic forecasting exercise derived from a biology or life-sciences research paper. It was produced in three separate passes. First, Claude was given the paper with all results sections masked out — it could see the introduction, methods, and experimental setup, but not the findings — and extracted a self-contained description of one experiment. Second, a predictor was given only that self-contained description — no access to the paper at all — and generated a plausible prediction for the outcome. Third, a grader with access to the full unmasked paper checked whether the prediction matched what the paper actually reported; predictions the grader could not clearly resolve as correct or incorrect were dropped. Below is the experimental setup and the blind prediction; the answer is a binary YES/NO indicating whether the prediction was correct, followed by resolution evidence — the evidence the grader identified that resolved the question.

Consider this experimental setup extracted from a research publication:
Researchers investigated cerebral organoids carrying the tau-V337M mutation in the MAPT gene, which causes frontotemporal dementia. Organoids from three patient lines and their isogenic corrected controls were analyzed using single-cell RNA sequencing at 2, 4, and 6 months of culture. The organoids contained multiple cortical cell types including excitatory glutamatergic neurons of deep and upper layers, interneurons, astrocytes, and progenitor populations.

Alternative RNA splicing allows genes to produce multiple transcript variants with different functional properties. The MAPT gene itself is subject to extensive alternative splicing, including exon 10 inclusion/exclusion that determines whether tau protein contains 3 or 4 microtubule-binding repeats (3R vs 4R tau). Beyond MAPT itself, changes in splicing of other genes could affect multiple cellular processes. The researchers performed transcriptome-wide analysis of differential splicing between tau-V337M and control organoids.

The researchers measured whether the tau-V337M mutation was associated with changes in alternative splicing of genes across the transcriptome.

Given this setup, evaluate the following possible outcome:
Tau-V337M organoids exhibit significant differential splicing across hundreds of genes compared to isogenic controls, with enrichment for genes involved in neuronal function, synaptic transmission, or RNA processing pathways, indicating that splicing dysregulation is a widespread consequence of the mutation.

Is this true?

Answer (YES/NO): YES